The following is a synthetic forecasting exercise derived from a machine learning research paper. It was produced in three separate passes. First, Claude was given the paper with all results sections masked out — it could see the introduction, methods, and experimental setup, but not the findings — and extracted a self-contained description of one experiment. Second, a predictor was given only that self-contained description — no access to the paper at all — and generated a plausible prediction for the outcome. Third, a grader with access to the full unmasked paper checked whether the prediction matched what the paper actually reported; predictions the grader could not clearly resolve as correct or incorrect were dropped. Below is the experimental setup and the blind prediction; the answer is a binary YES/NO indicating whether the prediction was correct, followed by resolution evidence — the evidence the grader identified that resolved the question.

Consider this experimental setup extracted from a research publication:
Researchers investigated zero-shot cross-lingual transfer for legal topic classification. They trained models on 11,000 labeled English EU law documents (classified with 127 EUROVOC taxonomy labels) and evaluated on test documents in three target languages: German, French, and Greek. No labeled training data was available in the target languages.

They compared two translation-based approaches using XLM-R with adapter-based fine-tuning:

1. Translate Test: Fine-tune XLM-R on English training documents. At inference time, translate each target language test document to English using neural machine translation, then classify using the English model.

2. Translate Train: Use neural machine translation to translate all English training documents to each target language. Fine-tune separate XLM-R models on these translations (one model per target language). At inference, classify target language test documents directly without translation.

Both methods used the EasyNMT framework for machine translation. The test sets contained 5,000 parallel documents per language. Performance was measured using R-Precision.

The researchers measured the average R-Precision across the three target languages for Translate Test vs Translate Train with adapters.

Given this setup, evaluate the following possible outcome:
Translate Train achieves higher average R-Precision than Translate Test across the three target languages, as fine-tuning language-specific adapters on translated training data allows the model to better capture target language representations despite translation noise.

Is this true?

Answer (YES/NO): YES